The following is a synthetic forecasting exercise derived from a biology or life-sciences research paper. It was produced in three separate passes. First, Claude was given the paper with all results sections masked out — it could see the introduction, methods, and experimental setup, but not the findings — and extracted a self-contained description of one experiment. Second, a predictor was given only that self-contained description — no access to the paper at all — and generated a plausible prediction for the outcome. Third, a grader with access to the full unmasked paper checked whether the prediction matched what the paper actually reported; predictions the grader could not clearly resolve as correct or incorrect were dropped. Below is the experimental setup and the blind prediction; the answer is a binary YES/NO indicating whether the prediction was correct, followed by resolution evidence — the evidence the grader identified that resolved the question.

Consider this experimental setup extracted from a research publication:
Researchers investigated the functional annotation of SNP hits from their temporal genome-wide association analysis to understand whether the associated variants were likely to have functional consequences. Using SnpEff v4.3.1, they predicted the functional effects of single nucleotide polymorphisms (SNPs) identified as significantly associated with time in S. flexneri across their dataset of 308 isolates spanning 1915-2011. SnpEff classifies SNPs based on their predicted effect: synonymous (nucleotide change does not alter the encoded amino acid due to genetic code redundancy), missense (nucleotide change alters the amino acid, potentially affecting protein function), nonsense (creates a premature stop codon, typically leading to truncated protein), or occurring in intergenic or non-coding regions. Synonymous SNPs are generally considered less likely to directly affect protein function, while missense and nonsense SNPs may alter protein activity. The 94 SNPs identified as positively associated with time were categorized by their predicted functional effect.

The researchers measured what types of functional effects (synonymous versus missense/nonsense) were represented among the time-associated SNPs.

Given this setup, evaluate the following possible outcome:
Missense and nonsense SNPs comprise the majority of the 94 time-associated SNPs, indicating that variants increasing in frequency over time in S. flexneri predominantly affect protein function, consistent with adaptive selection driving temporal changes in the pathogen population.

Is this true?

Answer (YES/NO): NO